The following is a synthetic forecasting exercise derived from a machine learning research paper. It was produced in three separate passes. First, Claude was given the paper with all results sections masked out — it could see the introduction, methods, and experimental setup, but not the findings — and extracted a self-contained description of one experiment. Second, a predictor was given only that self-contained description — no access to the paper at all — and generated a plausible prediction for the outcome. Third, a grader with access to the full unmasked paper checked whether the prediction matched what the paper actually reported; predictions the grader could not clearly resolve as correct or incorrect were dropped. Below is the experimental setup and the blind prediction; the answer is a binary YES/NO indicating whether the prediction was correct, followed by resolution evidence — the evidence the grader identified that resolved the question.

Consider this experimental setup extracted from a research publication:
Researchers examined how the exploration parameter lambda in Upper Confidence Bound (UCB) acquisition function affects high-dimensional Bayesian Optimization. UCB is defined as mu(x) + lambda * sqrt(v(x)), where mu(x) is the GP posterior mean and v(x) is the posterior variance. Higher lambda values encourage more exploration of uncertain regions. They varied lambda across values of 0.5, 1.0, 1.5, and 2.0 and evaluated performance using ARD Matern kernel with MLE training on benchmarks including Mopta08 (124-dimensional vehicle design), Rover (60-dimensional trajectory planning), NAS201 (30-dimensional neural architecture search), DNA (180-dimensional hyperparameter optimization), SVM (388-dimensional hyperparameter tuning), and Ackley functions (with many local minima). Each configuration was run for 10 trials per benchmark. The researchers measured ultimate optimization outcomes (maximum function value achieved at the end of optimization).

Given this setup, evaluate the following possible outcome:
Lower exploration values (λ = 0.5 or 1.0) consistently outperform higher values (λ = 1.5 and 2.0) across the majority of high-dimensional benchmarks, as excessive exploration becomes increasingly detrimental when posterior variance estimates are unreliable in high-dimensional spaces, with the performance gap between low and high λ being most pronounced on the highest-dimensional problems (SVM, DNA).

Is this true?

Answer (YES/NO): NO